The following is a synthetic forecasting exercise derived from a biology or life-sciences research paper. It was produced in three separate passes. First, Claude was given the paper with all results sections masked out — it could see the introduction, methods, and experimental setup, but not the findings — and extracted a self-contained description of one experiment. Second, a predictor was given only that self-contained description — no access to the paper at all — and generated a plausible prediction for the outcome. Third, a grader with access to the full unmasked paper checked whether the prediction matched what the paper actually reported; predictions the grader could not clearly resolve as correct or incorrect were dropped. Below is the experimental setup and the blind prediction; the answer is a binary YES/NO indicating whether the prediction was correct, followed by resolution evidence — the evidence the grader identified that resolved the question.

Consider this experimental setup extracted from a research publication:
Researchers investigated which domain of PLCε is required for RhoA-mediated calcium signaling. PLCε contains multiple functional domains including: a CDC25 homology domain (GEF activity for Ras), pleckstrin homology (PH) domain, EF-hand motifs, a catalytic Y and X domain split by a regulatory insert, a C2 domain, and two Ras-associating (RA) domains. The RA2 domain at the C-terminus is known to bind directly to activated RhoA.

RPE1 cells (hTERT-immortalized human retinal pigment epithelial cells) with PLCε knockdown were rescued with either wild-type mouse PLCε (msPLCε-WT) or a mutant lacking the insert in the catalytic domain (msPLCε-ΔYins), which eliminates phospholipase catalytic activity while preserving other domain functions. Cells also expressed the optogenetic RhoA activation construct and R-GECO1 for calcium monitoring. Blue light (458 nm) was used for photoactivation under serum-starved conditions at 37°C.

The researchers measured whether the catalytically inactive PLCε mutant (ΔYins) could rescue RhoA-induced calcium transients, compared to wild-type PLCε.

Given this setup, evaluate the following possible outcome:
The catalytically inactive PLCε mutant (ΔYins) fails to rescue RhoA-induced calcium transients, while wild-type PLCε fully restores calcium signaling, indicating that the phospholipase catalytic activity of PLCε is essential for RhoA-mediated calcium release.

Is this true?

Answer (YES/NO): YES